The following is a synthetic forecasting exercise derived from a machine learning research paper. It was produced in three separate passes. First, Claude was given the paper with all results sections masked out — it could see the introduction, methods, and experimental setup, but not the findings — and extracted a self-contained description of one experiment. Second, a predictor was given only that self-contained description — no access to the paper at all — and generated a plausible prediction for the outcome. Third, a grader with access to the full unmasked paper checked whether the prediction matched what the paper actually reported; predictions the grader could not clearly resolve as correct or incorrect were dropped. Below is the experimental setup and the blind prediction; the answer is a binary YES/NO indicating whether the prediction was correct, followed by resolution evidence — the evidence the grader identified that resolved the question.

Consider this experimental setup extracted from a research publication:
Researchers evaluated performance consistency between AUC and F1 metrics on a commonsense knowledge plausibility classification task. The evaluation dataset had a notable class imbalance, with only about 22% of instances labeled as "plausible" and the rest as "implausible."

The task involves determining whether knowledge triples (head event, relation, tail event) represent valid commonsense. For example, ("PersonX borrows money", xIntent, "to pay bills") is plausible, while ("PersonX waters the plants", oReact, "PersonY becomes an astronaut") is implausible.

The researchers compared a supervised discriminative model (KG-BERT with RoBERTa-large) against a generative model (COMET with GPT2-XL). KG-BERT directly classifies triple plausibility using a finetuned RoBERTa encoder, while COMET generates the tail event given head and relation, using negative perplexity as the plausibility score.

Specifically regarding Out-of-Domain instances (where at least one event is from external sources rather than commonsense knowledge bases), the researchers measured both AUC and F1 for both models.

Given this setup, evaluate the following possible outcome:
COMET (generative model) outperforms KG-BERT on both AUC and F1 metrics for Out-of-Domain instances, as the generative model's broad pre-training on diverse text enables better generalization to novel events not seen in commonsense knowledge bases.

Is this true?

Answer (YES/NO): NO